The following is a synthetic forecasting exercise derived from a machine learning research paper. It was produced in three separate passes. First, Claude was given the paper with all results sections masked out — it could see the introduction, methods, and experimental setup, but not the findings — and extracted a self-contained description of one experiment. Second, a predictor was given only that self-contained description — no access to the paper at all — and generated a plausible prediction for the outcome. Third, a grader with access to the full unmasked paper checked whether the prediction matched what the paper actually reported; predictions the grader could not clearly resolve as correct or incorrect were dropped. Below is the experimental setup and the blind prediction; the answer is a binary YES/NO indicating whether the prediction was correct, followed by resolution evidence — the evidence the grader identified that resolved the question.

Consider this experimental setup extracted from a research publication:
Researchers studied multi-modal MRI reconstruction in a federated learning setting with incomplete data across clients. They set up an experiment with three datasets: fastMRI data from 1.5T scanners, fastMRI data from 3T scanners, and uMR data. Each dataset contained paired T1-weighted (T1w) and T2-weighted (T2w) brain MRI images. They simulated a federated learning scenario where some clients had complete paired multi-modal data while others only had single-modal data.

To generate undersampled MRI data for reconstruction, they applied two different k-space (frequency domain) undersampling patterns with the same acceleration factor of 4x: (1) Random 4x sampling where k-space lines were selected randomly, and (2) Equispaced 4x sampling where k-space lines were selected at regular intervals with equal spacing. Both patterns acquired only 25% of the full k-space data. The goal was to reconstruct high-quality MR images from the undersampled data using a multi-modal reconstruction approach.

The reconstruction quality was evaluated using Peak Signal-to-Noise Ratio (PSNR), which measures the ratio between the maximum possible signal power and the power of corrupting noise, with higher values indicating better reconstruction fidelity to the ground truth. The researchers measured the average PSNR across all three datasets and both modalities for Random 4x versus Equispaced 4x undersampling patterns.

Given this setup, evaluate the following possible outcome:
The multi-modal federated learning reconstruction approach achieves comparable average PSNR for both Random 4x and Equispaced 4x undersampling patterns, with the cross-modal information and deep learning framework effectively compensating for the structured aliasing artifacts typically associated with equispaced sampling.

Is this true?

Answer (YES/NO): NO